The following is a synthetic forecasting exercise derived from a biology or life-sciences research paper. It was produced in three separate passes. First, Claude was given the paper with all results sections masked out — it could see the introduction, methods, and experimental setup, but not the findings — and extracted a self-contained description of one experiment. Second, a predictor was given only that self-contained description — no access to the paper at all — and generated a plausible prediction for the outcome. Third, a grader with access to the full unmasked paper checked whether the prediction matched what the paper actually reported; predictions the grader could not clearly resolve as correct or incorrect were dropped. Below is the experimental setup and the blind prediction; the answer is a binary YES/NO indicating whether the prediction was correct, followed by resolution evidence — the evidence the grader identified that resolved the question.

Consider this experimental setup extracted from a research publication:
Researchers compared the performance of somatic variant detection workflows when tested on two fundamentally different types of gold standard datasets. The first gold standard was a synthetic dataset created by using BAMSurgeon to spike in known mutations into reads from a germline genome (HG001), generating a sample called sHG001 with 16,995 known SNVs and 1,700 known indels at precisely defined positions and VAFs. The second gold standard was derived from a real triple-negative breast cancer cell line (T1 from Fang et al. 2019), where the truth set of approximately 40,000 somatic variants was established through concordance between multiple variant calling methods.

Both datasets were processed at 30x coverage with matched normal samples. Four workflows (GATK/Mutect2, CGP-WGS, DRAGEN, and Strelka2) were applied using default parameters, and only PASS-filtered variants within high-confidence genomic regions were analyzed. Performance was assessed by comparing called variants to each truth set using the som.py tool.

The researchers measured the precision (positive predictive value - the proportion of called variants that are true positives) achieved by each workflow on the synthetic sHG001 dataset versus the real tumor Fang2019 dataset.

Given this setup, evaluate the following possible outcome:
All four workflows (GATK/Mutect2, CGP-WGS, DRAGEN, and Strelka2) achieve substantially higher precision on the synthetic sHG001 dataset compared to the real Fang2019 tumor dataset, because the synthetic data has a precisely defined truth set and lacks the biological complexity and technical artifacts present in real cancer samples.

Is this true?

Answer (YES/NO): YES